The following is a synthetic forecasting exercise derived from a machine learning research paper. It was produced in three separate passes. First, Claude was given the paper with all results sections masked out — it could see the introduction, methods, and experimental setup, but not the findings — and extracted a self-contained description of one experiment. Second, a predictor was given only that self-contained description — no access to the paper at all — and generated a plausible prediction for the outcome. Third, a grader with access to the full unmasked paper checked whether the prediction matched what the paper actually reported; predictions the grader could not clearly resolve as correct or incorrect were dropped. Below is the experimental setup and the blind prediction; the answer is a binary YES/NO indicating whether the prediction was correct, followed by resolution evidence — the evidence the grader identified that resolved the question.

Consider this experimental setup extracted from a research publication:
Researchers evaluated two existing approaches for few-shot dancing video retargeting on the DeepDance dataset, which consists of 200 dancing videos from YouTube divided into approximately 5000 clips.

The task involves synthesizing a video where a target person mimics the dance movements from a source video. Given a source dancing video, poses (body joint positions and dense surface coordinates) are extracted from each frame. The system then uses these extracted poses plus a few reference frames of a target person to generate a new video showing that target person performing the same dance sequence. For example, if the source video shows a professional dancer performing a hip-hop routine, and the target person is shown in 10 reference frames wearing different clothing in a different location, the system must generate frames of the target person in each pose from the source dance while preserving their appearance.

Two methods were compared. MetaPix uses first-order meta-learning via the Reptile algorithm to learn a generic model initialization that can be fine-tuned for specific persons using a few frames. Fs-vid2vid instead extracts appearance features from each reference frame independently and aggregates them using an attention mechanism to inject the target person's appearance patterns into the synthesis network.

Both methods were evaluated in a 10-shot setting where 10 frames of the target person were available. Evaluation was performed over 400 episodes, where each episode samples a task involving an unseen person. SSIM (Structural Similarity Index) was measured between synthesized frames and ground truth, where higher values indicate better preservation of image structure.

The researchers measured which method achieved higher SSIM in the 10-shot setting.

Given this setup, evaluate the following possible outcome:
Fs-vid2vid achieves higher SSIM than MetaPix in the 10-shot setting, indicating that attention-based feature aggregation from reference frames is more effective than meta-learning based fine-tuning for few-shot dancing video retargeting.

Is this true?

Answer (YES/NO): YES